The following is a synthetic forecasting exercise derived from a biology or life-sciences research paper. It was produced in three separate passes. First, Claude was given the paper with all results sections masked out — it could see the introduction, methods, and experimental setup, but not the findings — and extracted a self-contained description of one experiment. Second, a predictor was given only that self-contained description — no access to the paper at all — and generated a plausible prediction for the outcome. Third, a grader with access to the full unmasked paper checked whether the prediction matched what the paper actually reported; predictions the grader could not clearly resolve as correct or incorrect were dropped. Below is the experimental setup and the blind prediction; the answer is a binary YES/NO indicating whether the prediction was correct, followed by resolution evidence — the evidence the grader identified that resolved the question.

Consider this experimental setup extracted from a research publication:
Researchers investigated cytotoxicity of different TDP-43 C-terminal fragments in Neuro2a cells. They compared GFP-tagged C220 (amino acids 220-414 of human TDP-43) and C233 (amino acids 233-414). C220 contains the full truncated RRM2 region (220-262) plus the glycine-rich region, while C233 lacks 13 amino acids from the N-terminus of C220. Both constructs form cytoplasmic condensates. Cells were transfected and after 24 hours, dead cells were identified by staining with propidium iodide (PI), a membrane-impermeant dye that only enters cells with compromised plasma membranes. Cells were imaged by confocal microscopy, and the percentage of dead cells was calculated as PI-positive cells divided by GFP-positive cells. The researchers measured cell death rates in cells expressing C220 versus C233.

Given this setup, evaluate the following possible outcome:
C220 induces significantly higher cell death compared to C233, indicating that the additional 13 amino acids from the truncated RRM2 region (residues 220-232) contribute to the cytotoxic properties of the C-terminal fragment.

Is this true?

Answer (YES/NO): YES